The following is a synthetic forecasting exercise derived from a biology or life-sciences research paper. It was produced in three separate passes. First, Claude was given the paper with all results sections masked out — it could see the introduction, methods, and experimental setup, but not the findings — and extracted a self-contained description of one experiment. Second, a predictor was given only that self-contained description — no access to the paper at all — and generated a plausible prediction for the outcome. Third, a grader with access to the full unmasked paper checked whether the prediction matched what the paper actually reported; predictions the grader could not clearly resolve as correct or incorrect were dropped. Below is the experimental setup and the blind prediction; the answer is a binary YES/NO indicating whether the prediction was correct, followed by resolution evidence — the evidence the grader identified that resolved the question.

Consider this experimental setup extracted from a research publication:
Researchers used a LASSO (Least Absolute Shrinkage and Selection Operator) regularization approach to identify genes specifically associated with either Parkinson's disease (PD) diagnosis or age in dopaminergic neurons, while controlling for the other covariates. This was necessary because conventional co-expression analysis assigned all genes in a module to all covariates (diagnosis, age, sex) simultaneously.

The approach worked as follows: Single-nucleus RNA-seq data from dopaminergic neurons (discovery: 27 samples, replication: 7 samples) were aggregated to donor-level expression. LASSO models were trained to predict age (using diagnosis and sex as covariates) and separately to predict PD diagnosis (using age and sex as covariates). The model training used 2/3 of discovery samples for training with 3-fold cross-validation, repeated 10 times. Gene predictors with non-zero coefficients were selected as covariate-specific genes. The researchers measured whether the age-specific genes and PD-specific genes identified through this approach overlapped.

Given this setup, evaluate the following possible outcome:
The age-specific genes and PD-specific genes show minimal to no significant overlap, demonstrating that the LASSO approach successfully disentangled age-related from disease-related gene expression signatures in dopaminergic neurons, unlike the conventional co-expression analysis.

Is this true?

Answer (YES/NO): YES